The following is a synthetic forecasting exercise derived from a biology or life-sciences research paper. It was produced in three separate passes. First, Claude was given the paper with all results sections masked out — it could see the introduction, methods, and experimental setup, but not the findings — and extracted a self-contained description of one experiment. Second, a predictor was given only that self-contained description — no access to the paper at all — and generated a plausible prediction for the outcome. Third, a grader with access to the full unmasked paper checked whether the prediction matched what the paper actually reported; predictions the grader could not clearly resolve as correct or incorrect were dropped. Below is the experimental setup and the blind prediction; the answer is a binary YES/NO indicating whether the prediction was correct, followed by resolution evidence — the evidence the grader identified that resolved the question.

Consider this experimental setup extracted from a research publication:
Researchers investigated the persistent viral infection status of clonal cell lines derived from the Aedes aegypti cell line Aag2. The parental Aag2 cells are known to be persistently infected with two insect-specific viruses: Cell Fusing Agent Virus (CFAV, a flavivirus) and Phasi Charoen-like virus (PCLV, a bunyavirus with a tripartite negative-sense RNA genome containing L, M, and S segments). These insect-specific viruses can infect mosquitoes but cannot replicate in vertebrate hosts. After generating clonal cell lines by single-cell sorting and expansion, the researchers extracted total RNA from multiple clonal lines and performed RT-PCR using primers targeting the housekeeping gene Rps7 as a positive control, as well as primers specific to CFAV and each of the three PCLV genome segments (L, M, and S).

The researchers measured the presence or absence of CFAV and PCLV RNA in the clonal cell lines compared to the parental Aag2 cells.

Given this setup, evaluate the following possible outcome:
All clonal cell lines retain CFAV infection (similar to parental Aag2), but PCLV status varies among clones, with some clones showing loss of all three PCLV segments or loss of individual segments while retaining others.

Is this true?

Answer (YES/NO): NO